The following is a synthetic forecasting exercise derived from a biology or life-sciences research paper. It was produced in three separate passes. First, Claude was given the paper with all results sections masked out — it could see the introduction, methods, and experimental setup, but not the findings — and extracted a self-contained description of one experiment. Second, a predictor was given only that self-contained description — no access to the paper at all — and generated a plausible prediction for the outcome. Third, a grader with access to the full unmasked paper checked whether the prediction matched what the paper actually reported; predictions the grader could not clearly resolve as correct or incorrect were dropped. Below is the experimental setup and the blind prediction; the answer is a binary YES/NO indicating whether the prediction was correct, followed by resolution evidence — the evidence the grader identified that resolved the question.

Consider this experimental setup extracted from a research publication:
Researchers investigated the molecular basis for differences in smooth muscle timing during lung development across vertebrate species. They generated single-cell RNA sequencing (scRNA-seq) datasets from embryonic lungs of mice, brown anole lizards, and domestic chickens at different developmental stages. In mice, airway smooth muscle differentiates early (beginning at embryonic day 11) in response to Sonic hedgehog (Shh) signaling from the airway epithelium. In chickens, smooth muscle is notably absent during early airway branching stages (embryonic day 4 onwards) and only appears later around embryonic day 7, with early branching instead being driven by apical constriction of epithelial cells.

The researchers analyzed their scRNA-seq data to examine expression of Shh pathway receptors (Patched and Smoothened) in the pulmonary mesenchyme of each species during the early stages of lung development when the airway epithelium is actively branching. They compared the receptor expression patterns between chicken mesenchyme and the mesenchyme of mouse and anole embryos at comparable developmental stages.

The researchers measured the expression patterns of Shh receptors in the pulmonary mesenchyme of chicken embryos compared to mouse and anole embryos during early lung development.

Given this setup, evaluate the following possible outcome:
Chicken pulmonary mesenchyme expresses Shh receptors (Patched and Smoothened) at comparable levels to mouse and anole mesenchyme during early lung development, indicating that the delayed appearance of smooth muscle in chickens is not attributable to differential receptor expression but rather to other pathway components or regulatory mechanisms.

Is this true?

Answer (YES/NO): NO